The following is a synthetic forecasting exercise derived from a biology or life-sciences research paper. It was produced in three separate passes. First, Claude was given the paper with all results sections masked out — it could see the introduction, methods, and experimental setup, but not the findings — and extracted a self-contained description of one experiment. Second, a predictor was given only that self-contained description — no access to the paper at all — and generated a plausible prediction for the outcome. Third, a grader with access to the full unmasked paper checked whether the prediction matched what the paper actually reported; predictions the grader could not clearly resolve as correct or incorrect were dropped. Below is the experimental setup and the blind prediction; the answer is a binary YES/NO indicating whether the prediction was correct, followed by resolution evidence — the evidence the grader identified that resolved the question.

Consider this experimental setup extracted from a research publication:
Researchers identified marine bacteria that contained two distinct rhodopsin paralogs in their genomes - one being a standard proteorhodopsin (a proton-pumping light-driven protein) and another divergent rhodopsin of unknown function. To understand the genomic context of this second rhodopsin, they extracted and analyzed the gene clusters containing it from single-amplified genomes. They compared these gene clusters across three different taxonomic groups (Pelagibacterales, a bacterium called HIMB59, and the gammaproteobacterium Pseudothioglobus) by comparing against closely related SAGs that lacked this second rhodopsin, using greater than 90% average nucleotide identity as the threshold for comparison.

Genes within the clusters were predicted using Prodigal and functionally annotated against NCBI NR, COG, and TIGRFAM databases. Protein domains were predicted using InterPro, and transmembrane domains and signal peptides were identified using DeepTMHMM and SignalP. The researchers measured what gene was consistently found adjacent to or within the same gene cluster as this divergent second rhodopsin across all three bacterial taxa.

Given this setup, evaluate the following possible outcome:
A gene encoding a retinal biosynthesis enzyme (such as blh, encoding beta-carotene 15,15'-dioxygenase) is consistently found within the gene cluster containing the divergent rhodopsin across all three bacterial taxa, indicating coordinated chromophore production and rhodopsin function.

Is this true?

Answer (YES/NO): NO